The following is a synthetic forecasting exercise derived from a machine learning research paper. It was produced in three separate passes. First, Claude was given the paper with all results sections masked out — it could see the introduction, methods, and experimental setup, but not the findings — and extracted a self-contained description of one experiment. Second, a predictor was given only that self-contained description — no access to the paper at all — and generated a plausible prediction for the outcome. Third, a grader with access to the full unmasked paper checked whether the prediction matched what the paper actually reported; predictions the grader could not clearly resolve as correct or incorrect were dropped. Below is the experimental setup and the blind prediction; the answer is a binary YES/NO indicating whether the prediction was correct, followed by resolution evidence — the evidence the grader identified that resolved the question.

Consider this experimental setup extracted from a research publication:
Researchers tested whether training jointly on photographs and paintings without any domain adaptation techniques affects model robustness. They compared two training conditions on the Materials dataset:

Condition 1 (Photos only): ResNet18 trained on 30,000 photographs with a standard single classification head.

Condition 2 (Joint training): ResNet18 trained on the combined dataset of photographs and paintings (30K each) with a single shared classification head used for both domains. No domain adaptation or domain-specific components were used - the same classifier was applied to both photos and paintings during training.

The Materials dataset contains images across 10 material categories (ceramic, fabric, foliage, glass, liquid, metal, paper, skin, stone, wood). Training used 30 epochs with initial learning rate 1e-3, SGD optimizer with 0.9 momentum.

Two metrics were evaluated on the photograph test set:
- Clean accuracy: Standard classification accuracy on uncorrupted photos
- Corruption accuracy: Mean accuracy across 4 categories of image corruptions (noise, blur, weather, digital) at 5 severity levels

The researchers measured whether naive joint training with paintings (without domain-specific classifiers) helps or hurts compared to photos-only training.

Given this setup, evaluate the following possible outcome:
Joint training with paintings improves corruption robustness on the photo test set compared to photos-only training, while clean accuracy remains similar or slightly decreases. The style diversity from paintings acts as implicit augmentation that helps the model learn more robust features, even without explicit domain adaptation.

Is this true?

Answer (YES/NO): YES